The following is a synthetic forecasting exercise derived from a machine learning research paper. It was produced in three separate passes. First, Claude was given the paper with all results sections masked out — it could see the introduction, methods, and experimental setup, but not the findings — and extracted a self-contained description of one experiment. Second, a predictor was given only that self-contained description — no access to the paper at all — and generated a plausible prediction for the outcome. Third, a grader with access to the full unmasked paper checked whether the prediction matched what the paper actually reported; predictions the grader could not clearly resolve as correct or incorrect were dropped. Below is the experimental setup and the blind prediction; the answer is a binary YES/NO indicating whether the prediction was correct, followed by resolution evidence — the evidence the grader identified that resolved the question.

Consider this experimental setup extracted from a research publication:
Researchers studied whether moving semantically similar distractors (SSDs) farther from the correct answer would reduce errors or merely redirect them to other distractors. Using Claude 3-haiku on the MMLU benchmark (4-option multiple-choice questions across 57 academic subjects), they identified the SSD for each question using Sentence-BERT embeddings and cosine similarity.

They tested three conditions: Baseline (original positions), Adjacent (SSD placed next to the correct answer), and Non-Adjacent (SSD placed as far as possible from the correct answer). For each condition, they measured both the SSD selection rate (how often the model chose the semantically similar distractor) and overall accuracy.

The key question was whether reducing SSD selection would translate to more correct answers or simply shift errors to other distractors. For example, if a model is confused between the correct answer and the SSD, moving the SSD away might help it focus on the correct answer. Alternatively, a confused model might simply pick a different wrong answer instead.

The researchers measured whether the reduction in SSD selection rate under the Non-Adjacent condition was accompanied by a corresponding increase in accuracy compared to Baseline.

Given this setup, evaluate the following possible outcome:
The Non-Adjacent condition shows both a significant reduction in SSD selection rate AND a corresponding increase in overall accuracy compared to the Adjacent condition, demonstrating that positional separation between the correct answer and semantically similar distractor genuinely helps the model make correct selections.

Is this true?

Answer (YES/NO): NO